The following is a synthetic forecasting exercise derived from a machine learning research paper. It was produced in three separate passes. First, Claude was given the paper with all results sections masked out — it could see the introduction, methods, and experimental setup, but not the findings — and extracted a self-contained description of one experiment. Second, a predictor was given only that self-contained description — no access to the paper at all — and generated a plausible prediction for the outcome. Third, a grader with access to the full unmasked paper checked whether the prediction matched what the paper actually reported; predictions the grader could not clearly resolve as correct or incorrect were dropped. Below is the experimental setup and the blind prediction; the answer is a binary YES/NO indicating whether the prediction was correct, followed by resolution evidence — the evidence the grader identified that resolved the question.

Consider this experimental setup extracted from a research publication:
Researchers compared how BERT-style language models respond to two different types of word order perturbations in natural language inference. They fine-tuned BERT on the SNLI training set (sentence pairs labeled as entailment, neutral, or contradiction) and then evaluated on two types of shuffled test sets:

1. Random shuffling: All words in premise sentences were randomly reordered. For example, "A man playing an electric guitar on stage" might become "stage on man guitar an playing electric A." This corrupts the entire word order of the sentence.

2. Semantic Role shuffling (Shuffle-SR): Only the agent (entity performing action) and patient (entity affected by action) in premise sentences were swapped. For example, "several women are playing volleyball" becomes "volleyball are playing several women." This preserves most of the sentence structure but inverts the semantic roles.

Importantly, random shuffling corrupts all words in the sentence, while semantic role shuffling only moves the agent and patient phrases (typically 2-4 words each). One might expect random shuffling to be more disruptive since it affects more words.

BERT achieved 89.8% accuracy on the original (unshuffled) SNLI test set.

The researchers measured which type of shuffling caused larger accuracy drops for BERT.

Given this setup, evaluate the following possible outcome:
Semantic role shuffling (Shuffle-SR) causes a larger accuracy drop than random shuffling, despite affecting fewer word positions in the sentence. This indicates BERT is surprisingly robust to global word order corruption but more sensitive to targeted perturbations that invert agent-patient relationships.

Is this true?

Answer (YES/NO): YES